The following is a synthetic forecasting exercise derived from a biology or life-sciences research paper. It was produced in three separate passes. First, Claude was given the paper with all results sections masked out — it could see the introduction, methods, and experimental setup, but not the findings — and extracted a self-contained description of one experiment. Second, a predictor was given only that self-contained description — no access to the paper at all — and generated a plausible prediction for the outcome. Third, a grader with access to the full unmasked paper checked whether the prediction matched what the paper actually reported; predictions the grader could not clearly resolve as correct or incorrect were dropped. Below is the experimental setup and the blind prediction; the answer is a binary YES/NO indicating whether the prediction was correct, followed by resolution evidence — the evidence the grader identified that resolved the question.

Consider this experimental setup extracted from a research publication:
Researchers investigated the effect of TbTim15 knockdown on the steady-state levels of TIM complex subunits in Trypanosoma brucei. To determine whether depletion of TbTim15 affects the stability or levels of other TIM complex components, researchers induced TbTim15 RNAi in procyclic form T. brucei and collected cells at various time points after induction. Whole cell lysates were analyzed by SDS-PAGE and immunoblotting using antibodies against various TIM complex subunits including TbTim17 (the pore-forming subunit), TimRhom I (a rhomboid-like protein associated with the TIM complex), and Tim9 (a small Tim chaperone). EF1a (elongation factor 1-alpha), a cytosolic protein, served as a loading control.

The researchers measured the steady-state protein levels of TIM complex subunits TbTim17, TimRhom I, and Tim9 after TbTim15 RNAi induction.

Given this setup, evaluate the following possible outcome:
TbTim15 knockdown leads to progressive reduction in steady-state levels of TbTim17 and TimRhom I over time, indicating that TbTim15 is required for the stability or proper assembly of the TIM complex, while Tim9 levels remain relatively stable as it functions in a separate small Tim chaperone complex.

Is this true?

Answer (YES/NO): NO